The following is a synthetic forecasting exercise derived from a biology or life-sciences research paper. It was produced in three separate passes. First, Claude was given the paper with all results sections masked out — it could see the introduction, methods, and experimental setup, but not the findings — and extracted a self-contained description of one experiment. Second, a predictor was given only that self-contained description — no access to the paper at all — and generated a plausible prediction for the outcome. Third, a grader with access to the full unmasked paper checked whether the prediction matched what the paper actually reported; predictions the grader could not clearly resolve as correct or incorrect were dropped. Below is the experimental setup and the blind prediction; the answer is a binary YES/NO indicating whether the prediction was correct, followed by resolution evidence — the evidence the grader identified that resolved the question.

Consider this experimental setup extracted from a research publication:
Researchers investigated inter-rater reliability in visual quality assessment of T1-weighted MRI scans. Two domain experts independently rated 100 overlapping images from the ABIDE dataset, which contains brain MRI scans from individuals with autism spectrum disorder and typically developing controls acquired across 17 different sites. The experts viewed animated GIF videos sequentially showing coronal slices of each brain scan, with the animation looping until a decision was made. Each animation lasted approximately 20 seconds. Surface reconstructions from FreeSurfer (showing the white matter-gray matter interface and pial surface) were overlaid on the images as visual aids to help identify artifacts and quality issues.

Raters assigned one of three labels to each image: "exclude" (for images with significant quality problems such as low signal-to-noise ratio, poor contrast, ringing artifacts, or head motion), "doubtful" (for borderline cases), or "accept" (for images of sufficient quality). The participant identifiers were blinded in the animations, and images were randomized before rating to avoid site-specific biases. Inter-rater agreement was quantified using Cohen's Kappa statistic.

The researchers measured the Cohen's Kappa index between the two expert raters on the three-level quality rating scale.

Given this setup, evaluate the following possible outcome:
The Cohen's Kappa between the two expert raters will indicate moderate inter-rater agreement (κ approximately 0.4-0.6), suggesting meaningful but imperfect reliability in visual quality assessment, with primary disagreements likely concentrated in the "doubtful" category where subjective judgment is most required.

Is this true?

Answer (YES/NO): NO